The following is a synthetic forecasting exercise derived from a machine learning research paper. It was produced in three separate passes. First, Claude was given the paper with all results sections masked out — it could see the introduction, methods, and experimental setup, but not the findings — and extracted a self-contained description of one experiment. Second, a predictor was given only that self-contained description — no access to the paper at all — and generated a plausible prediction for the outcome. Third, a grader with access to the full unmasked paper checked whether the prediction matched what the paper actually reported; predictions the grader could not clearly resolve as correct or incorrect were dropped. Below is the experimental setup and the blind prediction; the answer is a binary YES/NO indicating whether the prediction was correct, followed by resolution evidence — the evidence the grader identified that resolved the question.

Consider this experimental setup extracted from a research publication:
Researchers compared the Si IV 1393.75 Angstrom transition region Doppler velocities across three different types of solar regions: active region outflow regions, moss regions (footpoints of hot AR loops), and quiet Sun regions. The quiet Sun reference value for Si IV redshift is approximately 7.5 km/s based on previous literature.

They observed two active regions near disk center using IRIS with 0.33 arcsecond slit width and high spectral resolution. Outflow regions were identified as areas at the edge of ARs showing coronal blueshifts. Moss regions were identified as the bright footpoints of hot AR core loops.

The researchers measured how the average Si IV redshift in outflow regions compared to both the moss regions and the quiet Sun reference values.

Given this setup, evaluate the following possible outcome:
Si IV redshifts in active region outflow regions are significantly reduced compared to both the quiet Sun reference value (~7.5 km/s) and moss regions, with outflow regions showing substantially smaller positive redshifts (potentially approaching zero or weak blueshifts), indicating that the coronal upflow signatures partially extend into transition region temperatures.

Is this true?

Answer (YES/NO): YES